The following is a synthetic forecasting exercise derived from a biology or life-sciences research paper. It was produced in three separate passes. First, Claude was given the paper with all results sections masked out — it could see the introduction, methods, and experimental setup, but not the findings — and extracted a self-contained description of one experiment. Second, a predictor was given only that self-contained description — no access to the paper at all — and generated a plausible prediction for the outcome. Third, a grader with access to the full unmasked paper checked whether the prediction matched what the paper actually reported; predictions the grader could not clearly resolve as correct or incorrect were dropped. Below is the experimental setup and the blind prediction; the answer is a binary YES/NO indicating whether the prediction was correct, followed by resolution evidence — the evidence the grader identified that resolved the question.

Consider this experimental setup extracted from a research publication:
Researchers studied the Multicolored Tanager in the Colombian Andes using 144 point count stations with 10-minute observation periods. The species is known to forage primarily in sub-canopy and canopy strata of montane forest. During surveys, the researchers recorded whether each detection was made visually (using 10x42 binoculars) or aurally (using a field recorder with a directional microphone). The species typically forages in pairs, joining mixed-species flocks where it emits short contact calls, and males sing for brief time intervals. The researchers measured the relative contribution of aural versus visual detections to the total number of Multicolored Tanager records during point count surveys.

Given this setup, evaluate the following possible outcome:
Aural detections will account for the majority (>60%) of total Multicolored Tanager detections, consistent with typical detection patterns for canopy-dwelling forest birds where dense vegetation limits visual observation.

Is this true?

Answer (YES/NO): YES